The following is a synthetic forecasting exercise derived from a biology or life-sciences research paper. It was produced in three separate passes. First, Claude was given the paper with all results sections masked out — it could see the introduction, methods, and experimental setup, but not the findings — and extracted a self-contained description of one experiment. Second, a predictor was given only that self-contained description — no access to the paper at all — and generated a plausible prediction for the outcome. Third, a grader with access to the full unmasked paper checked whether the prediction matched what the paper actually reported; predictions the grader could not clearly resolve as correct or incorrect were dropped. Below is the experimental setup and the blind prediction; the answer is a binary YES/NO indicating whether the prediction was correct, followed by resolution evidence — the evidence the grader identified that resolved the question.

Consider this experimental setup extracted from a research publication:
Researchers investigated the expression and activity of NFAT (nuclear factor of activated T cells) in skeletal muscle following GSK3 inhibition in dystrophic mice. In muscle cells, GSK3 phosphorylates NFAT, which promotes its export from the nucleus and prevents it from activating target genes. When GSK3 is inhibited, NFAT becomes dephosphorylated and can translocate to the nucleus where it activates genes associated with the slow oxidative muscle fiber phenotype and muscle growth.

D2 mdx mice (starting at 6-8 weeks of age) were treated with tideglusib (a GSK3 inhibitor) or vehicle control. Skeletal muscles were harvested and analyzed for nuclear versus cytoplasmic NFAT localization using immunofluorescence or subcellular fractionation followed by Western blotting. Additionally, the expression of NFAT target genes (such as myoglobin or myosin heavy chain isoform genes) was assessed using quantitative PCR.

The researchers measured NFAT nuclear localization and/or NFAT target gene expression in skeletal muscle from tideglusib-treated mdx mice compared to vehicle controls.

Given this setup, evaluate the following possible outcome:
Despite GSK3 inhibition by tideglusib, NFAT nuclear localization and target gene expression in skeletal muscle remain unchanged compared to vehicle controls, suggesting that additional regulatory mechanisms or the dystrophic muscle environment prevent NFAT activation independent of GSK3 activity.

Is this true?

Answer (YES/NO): NO